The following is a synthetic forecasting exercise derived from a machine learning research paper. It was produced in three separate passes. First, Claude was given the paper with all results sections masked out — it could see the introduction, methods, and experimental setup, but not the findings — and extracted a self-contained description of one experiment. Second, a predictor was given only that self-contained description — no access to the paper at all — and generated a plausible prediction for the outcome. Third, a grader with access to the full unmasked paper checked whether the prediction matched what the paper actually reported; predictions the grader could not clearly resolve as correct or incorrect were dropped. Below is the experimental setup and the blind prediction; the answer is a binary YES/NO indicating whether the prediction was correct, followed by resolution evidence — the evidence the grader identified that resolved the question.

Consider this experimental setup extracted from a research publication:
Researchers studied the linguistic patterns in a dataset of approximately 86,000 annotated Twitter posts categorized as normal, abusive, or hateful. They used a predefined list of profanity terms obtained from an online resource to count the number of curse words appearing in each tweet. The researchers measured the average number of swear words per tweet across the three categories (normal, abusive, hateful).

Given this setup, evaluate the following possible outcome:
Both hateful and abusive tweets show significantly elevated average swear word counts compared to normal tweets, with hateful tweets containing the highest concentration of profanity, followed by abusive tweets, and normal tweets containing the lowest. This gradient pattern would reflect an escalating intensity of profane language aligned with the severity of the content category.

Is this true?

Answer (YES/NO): NO